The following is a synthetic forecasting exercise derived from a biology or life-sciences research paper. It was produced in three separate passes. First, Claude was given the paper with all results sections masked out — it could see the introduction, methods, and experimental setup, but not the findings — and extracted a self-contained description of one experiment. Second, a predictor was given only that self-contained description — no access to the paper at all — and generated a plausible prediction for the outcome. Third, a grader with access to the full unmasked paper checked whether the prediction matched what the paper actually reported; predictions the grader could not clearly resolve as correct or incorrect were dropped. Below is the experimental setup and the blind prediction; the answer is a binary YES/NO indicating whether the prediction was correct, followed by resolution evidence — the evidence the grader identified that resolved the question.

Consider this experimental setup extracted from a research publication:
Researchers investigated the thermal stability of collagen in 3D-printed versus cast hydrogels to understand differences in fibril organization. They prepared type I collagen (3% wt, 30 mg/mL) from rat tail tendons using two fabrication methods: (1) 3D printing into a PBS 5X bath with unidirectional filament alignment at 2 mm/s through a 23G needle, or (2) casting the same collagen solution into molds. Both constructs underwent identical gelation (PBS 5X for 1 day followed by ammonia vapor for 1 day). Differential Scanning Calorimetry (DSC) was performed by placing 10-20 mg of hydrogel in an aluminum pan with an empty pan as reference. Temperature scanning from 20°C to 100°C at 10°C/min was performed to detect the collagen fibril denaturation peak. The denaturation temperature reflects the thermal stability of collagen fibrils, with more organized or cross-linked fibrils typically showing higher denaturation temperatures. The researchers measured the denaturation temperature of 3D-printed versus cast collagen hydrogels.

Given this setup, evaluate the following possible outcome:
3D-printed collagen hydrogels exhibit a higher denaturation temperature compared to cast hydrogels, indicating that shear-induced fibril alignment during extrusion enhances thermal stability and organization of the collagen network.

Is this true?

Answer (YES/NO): NO